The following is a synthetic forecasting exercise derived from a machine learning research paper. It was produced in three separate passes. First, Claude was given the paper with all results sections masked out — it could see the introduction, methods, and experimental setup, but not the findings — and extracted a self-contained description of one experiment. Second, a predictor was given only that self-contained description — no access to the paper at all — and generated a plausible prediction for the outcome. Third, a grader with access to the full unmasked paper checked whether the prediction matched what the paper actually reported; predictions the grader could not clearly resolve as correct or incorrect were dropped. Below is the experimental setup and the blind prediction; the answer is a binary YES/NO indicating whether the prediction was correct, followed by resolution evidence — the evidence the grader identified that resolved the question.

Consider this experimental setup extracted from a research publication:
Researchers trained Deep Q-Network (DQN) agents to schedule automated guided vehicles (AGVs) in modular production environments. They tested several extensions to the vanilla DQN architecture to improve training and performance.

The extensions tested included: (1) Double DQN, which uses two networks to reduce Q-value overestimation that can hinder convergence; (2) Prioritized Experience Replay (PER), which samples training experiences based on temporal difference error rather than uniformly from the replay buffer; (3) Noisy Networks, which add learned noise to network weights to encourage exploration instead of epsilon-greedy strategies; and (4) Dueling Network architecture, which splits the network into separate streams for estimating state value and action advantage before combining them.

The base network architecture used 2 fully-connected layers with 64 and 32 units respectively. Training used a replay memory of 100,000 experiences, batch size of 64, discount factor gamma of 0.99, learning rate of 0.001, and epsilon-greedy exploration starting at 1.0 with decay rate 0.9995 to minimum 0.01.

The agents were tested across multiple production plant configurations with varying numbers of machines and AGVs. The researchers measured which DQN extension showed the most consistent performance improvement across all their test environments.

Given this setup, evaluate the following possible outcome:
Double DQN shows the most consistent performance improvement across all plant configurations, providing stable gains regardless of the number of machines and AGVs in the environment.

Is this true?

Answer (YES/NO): NO